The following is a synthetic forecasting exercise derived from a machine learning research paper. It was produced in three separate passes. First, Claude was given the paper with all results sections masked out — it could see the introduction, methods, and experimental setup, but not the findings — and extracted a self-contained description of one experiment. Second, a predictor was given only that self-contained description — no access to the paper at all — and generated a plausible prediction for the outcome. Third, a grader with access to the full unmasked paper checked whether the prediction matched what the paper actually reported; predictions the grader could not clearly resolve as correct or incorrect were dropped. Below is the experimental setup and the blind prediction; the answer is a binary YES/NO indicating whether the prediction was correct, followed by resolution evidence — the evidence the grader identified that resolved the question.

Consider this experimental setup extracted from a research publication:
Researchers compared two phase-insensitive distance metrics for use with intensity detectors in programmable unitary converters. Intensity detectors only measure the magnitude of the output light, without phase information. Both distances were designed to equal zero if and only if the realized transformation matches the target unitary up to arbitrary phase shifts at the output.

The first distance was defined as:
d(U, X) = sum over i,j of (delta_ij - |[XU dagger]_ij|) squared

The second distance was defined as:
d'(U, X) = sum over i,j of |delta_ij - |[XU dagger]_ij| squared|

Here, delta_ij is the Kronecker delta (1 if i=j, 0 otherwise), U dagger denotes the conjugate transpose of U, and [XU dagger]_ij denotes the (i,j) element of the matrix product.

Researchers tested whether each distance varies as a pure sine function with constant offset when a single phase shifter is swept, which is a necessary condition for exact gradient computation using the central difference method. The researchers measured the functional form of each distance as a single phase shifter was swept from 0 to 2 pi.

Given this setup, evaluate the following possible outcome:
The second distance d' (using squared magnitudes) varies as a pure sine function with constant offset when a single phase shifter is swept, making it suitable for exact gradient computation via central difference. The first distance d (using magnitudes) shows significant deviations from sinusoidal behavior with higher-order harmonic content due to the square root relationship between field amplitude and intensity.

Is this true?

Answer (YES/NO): YES